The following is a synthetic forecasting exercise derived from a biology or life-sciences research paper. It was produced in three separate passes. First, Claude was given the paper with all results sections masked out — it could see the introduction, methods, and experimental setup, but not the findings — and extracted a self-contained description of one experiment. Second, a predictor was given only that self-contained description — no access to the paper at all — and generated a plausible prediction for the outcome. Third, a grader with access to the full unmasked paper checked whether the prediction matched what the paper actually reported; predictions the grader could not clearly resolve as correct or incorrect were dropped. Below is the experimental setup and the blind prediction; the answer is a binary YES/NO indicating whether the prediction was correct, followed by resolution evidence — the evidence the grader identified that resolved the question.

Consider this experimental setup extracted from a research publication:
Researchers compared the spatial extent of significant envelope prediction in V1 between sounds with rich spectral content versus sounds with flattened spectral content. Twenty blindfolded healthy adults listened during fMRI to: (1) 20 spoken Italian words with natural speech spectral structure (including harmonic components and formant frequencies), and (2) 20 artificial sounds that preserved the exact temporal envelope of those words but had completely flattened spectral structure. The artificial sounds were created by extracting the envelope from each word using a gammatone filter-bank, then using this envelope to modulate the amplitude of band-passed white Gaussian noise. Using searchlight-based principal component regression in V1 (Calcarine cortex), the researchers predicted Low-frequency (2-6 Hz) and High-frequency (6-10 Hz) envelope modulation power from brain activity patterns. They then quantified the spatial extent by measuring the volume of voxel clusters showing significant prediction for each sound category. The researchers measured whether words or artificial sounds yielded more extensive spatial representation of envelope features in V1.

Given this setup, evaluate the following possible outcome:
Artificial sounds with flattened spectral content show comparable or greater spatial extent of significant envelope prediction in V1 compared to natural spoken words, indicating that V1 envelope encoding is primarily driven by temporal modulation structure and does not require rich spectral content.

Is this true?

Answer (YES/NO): NO